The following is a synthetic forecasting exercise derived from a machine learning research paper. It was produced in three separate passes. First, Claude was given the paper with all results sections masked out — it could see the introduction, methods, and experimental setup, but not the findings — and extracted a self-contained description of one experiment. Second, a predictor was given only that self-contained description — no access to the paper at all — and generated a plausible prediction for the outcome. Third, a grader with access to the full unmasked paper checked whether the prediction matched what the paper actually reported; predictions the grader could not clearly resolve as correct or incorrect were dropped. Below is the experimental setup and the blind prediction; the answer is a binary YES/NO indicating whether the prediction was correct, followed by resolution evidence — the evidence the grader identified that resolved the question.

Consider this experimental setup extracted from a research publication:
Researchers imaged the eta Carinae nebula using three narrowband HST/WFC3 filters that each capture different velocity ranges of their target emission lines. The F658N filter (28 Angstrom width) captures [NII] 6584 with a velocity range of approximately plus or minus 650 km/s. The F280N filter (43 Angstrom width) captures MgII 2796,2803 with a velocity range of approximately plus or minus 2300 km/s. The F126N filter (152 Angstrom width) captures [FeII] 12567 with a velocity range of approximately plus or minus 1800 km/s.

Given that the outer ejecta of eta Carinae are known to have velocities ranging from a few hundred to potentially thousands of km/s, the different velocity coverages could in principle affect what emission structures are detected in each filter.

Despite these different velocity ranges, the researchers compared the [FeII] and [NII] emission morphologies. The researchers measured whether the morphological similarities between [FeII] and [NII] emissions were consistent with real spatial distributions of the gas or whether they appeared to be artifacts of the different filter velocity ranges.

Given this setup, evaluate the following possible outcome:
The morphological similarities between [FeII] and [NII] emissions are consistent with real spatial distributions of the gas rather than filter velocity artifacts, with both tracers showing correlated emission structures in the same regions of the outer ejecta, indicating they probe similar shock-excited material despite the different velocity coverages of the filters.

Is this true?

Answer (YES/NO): YES